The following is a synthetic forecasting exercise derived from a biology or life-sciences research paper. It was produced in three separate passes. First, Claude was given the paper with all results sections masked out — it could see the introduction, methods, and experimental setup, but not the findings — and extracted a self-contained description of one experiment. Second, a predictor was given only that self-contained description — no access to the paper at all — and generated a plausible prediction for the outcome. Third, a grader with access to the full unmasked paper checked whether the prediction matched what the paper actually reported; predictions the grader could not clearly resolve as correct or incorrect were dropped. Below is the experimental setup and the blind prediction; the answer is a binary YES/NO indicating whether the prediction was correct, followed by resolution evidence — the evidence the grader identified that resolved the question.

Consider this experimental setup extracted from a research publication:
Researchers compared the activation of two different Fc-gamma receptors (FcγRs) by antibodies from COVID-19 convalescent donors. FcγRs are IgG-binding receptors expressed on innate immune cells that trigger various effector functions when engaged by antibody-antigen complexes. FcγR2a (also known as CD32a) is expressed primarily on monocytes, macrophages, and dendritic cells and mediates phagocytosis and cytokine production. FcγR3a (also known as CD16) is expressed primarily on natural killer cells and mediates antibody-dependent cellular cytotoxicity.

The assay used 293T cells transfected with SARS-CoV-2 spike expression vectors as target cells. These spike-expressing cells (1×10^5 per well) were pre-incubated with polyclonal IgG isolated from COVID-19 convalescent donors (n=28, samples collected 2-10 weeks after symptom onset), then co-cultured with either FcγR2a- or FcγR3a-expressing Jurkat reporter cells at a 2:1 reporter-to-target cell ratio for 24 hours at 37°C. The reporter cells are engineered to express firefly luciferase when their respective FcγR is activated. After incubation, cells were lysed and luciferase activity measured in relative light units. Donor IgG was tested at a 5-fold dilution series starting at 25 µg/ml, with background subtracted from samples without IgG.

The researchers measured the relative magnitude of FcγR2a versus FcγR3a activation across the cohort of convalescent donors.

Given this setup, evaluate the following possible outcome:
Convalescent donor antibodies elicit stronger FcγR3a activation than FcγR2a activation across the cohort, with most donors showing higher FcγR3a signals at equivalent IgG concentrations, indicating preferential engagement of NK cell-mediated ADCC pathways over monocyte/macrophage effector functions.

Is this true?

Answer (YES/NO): YES